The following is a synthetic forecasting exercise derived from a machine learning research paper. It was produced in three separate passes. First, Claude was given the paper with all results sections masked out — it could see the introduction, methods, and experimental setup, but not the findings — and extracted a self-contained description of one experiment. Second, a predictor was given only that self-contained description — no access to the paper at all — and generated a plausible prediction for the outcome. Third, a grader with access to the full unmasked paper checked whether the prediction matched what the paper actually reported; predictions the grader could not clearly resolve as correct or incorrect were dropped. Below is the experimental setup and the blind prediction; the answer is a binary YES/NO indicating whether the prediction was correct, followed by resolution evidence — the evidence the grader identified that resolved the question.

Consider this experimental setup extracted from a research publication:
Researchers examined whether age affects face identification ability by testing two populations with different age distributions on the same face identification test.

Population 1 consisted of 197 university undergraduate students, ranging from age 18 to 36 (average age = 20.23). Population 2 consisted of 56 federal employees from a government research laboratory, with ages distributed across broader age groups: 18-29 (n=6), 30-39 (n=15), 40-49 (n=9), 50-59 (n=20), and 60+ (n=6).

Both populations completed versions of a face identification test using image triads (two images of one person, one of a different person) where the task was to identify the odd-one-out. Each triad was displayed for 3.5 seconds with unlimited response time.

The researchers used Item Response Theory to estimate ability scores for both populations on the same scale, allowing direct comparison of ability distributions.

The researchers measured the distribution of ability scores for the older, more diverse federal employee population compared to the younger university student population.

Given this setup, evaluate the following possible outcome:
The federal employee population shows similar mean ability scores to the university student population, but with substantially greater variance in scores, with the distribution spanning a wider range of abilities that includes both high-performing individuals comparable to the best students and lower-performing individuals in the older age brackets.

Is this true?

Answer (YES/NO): NO